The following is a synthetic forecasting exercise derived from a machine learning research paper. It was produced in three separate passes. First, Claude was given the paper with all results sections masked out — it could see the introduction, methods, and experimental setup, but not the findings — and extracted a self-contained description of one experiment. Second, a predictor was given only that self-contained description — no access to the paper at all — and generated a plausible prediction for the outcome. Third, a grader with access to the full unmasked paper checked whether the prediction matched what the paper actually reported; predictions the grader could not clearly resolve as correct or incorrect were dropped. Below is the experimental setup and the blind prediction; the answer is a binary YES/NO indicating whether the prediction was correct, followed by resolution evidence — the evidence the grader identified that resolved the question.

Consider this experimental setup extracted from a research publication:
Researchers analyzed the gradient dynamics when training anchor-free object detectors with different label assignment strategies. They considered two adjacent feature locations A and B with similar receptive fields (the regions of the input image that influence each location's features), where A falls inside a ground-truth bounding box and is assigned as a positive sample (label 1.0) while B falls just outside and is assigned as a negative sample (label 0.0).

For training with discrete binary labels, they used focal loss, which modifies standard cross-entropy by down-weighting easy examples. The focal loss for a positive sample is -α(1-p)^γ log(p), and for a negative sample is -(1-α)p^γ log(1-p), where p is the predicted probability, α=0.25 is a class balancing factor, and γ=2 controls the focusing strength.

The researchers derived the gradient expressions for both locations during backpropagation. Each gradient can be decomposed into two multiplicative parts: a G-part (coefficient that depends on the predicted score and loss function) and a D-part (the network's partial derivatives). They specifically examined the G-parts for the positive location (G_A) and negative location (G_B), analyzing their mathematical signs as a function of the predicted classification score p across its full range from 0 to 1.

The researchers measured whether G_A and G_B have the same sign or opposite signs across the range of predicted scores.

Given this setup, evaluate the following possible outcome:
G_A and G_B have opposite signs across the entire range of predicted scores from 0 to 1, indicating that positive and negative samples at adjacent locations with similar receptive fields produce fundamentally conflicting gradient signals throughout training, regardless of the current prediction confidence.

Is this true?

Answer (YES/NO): YES